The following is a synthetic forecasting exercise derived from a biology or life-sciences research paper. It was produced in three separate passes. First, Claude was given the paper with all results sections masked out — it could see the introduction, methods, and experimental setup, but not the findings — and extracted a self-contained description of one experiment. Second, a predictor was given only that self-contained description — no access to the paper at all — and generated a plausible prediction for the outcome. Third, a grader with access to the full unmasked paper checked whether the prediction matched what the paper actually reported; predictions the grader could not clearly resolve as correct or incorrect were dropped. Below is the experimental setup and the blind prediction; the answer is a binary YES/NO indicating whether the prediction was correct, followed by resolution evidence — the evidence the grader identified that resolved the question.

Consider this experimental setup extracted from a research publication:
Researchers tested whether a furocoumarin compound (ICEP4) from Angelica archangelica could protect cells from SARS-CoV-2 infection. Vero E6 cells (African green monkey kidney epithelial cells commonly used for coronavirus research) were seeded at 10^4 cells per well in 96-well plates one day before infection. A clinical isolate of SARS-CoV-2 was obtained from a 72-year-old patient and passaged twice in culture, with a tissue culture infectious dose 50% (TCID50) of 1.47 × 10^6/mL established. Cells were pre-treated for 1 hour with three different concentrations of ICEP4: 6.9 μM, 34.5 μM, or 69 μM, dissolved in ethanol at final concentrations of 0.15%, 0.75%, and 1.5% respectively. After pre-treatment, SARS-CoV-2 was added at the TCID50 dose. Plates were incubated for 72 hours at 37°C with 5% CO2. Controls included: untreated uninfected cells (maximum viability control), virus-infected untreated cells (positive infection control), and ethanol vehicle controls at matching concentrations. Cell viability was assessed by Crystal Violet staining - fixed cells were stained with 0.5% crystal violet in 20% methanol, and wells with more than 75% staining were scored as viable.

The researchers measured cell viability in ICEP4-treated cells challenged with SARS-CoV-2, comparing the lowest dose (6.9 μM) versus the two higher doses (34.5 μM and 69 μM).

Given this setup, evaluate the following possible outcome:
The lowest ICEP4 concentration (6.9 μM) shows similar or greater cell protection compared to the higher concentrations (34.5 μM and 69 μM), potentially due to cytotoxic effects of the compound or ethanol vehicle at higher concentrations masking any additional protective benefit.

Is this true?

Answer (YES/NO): NO